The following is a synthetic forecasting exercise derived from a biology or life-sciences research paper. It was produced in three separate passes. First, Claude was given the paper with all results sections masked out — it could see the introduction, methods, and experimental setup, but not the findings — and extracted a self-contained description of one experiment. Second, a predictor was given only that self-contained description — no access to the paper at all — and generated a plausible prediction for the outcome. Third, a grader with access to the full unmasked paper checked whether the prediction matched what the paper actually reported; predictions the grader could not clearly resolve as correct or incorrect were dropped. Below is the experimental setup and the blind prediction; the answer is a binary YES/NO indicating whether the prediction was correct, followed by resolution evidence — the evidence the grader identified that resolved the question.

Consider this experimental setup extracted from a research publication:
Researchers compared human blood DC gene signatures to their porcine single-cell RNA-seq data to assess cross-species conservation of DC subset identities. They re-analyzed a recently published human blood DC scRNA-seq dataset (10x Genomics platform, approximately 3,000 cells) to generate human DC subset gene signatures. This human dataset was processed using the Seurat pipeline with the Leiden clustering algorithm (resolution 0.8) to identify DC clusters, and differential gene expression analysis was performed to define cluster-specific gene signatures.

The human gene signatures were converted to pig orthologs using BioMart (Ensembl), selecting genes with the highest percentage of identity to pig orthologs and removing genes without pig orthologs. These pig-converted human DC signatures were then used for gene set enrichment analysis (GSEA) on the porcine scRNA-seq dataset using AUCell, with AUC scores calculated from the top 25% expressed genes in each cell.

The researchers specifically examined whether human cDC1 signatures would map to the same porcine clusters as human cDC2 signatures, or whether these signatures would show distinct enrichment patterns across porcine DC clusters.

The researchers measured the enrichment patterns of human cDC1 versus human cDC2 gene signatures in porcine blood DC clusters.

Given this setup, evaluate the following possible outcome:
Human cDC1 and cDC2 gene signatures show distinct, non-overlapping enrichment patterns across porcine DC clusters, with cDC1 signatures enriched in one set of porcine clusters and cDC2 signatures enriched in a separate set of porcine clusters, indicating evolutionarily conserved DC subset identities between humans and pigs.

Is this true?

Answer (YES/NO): YES